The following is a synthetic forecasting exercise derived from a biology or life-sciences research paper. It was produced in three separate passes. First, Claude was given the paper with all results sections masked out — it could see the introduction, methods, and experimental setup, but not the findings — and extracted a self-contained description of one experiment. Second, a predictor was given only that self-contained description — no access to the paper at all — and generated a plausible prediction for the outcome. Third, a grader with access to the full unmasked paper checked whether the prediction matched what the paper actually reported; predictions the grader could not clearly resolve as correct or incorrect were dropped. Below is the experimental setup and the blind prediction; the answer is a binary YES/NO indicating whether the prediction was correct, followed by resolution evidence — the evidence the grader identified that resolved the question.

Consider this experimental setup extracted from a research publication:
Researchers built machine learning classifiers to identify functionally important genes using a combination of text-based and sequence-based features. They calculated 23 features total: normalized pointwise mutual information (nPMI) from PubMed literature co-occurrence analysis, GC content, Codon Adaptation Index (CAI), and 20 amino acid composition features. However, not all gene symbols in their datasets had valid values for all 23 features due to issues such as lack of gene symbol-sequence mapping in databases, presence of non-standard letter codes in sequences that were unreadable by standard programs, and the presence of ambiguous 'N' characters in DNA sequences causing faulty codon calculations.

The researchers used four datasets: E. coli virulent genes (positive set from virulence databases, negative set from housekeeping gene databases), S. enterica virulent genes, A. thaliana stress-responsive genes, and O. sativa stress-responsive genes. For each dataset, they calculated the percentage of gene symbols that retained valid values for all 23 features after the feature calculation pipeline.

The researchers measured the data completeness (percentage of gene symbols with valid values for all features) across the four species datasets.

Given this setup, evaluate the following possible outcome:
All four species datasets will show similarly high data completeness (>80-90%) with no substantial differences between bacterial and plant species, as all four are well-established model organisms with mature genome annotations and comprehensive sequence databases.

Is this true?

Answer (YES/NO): NO